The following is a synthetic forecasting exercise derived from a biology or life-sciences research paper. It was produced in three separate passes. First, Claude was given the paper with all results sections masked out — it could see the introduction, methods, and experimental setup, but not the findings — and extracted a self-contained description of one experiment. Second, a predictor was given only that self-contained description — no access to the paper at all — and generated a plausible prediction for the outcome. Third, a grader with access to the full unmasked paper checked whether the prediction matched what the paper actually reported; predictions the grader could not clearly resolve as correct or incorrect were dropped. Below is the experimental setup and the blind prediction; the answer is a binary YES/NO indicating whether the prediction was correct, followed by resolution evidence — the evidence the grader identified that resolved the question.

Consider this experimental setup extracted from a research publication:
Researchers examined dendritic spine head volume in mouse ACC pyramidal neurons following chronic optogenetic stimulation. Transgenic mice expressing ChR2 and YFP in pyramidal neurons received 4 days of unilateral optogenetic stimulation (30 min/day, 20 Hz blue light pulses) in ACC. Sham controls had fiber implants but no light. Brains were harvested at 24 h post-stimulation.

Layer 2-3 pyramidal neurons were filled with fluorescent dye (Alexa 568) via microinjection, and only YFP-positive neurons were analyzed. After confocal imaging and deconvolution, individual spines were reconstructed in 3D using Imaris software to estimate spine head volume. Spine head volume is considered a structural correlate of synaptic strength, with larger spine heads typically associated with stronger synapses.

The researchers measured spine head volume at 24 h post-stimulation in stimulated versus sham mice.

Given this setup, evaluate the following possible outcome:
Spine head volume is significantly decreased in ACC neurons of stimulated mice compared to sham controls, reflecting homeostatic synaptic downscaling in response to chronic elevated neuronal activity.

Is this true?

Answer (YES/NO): NO